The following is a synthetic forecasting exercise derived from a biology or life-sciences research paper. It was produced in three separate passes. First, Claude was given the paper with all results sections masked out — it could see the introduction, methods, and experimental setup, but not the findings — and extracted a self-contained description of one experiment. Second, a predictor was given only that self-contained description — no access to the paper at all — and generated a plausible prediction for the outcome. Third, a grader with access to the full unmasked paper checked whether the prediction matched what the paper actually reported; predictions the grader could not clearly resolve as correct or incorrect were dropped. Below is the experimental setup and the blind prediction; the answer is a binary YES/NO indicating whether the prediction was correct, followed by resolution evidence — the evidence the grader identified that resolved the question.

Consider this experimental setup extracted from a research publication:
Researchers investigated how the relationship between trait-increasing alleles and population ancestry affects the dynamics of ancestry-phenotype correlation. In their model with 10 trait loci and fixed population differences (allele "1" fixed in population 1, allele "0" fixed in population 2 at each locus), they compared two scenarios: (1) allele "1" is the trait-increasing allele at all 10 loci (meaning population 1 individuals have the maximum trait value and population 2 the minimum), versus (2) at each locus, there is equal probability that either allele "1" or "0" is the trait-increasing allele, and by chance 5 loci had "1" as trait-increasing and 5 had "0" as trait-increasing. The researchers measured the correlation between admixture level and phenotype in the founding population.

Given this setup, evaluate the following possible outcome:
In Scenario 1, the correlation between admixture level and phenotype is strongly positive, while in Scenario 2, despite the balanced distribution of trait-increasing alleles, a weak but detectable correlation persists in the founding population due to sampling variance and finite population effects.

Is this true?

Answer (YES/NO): NO